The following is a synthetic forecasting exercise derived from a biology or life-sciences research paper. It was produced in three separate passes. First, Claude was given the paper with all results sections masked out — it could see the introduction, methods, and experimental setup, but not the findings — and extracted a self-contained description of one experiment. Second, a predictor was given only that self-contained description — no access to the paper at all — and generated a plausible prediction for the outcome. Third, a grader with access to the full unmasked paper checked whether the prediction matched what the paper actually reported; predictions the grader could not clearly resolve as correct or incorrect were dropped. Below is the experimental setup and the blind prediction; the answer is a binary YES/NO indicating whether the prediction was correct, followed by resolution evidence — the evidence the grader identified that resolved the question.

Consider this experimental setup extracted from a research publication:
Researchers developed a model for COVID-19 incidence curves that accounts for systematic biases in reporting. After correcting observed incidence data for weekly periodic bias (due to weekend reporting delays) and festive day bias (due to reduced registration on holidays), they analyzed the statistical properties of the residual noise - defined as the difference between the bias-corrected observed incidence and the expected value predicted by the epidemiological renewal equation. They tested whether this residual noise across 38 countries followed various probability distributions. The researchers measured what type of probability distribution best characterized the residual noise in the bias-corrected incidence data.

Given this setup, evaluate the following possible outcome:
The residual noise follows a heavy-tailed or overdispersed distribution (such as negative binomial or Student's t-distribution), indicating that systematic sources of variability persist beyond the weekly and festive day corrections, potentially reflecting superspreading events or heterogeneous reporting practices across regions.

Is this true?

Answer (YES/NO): NO